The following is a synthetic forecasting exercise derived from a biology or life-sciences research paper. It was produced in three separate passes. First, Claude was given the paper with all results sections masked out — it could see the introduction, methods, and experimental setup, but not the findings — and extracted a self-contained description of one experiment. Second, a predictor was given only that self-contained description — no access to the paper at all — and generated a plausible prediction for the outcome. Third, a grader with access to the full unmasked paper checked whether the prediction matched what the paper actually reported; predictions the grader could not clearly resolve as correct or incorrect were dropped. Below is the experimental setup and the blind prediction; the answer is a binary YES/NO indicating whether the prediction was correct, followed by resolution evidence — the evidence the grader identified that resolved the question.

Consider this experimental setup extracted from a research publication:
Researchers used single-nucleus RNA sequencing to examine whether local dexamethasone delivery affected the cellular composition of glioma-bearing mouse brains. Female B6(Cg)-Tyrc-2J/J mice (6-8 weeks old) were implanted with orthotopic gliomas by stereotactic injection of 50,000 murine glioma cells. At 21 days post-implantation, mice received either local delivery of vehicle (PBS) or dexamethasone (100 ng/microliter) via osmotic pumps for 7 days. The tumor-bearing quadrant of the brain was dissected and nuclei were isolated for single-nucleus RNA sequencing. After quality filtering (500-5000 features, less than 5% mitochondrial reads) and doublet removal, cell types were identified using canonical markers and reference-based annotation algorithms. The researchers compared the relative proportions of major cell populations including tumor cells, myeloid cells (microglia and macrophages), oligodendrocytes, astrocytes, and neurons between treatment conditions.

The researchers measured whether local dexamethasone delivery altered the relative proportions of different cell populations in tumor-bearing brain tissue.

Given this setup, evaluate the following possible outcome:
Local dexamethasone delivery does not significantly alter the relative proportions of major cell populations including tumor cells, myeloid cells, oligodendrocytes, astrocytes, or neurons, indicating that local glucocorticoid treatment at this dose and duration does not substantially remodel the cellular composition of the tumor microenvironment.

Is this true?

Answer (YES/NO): NO